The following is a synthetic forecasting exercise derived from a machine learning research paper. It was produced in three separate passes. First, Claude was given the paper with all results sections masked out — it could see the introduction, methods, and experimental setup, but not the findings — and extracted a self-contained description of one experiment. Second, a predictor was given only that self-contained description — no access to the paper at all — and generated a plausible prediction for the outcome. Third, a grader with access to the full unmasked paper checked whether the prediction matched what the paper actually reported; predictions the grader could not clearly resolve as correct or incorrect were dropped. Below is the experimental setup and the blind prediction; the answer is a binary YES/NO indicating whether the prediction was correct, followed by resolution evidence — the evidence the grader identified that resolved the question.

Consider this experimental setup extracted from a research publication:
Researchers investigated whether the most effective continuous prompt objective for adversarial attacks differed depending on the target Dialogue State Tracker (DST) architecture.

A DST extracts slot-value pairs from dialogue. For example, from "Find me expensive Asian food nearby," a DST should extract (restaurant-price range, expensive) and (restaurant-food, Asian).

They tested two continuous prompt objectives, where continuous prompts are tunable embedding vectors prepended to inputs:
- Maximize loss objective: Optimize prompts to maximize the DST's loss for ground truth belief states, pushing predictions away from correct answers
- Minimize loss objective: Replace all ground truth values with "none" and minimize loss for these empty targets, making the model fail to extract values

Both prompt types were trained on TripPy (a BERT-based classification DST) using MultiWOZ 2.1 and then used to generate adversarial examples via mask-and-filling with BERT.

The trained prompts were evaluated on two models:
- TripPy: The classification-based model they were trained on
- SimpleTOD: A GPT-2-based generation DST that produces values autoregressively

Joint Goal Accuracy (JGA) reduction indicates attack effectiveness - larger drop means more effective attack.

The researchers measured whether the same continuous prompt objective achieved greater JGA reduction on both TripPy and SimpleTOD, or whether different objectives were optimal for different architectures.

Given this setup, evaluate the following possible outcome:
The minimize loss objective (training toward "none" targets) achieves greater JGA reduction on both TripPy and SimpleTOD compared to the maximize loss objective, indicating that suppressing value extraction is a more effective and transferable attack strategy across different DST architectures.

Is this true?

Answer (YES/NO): NO